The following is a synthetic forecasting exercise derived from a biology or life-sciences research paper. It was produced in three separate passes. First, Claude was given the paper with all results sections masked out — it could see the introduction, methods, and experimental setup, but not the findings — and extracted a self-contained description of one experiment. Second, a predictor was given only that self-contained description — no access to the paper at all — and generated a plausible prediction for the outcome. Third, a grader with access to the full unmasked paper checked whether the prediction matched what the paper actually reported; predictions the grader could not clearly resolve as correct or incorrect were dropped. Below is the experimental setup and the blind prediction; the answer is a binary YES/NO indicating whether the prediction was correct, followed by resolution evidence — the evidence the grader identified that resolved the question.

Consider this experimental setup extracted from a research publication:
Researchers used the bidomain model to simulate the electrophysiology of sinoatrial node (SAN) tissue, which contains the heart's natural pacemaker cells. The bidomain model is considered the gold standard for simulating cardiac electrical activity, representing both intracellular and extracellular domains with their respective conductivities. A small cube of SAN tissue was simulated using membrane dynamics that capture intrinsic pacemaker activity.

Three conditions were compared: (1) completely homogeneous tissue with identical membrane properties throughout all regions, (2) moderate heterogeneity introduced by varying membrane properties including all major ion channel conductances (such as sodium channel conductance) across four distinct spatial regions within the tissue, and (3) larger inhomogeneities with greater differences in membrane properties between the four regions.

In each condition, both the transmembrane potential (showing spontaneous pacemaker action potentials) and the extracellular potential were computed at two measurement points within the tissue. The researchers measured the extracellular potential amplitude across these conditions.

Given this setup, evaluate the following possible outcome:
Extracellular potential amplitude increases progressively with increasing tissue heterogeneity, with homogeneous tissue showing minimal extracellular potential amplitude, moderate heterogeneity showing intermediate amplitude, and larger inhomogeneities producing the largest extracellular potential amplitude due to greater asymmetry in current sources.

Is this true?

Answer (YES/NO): YES